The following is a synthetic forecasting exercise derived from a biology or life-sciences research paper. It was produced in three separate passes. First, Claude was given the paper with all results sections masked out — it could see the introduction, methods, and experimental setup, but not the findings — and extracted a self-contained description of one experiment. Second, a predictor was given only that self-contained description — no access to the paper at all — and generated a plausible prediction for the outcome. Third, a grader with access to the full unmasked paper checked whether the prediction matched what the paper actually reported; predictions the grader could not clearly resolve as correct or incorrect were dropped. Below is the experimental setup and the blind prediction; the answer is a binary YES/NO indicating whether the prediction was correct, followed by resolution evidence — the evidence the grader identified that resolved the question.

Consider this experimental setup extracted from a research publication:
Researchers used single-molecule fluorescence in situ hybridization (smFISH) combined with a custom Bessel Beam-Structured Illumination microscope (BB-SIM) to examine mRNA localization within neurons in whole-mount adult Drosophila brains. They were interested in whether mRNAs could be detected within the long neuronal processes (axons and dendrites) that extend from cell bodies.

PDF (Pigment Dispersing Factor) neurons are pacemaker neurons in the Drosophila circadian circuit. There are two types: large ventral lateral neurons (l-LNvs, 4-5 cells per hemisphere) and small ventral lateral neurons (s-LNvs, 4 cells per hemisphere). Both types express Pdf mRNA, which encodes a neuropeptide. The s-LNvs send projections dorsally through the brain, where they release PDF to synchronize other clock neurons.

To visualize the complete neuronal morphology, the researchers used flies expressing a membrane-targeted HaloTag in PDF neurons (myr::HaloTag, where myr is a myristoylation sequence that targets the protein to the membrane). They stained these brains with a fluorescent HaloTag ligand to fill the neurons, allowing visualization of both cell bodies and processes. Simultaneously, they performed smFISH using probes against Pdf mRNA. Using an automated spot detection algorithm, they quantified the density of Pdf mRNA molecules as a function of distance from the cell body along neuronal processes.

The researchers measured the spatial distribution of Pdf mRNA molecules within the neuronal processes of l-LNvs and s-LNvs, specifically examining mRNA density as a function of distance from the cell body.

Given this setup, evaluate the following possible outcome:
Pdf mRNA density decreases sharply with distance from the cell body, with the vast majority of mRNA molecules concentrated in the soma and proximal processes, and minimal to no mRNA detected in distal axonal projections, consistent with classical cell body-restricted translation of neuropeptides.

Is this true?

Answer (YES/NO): YES